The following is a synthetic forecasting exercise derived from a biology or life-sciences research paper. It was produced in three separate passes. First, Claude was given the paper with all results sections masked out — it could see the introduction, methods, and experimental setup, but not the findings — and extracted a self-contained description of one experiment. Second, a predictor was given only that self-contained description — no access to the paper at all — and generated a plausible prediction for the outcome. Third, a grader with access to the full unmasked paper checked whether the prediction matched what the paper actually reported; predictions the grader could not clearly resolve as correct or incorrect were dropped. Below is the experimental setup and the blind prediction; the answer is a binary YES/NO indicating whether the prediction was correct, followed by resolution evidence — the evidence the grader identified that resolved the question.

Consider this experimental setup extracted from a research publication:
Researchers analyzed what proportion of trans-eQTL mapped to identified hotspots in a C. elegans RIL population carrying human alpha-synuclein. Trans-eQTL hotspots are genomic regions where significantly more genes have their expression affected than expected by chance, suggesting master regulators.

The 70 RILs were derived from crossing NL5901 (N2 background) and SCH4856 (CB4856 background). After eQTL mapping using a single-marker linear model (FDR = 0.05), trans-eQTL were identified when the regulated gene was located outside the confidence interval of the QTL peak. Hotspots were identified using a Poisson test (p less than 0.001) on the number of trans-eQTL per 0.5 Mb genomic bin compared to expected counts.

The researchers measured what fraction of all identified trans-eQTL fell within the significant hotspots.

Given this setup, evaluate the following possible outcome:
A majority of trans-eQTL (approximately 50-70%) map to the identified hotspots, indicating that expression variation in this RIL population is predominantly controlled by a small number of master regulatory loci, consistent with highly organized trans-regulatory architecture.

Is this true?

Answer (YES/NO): NO